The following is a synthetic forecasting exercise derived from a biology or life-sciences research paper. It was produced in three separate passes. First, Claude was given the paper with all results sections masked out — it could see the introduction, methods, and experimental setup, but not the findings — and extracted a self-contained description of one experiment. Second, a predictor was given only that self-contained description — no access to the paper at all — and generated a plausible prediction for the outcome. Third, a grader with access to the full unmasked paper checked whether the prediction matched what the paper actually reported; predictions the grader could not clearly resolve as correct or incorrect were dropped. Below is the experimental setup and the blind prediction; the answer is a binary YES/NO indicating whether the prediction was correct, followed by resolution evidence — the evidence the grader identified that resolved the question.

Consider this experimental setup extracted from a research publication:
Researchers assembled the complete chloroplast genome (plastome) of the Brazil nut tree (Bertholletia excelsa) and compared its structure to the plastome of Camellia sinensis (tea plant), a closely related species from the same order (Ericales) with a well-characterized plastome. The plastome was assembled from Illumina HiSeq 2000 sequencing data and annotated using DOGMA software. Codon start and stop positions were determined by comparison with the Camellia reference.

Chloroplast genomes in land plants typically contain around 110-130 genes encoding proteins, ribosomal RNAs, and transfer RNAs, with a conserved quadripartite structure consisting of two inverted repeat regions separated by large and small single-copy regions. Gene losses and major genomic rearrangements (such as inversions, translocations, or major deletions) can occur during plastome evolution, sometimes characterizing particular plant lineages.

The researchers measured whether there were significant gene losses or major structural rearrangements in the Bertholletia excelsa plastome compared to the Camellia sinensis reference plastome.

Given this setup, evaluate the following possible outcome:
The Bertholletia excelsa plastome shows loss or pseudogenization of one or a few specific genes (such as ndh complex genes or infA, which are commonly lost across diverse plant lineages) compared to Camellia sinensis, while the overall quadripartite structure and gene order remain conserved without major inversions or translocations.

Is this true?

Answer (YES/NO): NO